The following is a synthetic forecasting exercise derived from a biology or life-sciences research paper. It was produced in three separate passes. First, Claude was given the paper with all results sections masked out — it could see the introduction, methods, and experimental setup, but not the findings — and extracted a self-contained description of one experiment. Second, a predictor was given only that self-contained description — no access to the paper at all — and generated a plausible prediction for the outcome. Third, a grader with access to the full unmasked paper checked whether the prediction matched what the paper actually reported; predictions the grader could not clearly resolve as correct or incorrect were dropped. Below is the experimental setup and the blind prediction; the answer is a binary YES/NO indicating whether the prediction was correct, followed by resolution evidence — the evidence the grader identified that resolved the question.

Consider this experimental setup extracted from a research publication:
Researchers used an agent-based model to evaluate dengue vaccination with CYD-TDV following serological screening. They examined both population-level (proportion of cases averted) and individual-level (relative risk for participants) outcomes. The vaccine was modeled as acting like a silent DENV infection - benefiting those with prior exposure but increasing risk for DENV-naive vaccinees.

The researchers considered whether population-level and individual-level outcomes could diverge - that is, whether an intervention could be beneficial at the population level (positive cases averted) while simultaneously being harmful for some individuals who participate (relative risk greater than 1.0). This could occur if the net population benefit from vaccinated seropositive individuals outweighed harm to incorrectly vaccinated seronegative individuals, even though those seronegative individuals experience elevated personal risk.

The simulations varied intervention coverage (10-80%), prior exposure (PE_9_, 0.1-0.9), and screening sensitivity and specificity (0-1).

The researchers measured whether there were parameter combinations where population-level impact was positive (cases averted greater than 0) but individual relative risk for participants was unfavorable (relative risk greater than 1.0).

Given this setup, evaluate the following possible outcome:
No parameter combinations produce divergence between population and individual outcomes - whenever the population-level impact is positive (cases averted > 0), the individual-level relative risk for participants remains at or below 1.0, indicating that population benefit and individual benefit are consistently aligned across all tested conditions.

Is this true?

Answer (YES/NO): NO